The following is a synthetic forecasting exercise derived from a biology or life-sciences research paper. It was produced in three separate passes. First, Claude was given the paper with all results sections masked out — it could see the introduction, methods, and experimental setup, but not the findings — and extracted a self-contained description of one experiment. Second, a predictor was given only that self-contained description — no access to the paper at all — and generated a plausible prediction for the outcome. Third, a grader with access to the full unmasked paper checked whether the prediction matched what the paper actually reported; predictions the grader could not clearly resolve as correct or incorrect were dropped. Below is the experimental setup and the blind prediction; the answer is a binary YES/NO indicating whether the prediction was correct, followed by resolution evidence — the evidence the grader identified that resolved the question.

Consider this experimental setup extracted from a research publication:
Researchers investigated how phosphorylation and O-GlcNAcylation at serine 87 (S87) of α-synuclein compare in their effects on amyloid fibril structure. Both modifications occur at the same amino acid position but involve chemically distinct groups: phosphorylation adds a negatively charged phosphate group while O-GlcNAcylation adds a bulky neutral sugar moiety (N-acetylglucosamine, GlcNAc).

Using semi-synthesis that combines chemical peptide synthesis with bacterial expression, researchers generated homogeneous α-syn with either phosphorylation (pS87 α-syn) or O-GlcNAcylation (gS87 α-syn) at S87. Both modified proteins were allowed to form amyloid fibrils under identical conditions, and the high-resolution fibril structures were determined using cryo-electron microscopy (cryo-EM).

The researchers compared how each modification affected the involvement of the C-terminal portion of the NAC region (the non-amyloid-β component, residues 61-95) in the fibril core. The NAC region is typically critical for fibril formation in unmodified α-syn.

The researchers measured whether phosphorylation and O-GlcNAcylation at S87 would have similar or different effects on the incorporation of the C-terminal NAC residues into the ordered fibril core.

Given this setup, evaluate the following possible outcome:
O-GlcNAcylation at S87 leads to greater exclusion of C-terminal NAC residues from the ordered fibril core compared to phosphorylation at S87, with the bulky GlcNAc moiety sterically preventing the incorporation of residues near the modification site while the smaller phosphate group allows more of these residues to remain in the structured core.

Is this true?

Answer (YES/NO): NO